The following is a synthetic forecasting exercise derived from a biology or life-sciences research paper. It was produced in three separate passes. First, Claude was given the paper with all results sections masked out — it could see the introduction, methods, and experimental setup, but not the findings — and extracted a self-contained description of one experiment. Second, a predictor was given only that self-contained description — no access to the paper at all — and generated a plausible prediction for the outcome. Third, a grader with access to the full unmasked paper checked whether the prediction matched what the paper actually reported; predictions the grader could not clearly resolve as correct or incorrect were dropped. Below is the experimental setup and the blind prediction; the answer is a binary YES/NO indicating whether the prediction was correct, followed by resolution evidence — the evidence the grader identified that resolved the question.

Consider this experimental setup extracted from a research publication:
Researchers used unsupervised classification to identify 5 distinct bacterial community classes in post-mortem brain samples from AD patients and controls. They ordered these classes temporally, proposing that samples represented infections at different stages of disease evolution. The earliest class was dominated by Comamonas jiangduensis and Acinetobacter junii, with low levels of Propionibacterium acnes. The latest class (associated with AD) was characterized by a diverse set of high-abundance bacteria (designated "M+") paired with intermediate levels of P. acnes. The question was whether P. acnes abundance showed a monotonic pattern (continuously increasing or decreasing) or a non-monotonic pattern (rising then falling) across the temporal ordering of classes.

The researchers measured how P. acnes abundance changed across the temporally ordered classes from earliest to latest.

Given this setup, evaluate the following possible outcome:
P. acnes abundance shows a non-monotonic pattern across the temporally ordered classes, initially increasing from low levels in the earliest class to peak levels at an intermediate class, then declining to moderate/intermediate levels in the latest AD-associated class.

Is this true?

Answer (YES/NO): YES